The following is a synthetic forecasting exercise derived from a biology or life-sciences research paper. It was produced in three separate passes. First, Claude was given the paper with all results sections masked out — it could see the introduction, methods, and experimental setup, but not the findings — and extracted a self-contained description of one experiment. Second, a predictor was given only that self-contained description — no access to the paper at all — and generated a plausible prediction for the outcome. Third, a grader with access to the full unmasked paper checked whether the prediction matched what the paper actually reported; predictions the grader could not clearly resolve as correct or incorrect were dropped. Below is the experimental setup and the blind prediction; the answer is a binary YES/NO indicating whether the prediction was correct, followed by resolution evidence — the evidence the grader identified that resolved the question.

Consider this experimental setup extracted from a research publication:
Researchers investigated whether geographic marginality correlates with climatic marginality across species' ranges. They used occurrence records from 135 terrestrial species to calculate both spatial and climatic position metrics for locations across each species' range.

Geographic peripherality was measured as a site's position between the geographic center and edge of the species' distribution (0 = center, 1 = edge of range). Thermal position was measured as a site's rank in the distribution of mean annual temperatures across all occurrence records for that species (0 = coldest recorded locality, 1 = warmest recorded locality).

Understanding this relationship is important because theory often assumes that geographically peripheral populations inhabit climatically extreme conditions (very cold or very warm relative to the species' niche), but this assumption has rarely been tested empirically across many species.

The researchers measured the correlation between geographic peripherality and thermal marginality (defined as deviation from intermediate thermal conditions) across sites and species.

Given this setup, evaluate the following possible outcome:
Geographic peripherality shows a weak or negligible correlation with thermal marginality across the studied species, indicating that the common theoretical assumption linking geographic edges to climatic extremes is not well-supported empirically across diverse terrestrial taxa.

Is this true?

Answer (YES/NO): YES